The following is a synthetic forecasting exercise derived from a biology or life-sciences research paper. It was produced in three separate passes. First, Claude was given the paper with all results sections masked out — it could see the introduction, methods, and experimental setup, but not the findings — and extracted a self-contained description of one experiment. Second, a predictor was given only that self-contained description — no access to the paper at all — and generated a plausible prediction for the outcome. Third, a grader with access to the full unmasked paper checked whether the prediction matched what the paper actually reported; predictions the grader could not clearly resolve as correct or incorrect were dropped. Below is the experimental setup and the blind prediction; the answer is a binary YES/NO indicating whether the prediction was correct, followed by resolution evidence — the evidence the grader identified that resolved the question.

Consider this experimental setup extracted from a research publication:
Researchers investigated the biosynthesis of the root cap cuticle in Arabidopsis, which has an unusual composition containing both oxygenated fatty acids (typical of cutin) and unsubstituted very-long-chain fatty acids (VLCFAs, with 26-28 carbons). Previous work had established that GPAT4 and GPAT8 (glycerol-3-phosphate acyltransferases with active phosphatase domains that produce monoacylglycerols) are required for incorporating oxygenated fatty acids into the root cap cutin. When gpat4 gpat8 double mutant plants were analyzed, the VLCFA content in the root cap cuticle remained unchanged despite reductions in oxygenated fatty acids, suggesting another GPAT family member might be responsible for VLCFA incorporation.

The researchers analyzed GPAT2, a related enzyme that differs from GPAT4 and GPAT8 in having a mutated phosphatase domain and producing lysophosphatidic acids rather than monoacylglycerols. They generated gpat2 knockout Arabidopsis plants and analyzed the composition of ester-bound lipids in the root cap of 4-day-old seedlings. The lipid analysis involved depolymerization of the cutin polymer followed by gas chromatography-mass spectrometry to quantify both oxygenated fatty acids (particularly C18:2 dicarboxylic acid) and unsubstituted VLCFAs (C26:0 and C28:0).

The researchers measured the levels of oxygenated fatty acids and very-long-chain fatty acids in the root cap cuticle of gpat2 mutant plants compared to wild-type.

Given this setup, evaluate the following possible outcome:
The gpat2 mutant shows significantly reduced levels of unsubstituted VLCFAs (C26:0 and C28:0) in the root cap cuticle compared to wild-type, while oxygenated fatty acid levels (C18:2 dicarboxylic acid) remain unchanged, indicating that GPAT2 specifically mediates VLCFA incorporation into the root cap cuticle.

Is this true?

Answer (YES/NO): NO